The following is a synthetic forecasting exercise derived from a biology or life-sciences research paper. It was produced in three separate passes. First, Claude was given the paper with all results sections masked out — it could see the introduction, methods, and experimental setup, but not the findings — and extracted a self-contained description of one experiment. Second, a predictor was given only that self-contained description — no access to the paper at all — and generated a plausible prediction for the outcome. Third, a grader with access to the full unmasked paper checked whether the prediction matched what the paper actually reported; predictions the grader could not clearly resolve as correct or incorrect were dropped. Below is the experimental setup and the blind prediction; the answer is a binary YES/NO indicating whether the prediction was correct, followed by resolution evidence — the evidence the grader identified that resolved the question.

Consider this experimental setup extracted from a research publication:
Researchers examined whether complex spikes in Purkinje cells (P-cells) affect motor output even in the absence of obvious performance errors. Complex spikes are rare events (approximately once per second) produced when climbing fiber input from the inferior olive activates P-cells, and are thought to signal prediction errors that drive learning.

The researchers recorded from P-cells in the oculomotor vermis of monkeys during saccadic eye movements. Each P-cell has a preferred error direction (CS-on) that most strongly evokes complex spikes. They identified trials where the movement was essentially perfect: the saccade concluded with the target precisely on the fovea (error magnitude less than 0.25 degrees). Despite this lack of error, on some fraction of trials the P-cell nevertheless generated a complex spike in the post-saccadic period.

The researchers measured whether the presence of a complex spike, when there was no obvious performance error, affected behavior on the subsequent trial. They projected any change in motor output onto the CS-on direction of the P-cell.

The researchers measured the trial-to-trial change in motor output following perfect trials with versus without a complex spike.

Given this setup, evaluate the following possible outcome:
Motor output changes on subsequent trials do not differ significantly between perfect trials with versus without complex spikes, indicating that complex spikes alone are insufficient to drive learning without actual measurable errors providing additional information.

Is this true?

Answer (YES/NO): NO